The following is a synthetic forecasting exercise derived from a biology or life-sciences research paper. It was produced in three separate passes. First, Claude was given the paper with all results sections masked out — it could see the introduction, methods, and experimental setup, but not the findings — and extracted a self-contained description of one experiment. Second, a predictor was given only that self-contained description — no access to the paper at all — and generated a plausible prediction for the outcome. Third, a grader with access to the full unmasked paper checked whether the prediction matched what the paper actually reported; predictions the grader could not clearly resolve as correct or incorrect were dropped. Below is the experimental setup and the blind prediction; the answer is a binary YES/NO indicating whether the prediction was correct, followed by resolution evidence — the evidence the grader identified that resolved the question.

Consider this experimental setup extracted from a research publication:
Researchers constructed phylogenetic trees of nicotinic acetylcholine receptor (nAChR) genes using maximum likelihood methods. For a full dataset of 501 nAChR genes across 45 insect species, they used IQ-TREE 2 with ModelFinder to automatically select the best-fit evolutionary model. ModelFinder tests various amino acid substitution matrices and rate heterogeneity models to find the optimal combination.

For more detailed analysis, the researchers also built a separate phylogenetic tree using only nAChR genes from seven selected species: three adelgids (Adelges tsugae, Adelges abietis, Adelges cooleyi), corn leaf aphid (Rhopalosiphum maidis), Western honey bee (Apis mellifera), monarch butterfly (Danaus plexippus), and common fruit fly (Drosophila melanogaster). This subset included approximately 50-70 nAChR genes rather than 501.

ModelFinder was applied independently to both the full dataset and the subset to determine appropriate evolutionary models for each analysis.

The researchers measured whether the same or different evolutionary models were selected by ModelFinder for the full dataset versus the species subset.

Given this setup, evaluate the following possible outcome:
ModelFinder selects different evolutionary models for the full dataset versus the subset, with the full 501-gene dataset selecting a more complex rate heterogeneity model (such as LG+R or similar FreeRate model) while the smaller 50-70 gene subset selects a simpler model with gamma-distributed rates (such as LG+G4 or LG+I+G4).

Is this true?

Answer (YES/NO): NO